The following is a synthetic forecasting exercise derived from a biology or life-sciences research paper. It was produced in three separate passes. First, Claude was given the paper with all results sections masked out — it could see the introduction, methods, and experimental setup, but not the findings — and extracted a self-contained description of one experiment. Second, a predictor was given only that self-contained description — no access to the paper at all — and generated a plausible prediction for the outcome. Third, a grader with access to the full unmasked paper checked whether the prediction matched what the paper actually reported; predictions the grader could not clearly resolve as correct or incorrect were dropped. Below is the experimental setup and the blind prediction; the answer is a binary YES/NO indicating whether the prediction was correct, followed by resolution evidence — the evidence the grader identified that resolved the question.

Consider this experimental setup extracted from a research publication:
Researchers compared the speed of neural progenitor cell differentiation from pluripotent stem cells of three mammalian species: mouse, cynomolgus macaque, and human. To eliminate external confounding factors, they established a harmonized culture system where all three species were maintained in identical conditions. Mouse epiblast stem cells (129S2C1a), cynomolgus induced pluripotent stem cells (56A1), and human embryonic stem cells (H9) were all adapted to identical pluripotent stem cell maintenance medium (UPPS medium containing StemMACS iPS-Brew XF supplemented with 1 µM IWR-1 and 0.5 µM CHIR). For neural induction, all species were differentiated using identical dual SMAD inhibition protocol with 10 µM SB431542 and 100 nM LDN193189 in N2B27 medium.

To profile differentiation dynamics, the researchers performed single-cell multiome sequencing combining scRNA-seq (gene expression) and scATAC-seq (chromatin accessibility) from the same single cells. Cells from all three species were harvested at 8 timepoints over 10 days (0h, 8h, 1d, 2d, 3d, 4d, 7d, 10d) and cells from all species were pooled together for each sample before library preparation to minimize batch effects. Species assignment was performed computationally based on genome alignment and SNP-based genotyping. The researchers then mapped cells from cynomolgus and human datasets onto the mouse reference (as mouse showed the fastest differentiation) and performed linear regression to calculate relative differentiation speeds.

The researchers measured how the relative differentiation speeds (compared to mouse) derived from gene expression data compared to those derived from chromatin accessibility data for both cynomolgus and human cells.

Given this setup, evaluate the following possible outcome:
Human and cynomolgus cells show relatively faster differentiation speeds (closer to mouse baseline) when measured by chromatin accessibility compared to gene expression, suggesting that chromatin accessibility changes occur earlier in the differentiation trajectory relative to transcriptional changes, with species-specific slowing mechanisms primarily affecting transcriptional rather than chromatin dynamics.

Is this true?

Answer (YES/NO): NO